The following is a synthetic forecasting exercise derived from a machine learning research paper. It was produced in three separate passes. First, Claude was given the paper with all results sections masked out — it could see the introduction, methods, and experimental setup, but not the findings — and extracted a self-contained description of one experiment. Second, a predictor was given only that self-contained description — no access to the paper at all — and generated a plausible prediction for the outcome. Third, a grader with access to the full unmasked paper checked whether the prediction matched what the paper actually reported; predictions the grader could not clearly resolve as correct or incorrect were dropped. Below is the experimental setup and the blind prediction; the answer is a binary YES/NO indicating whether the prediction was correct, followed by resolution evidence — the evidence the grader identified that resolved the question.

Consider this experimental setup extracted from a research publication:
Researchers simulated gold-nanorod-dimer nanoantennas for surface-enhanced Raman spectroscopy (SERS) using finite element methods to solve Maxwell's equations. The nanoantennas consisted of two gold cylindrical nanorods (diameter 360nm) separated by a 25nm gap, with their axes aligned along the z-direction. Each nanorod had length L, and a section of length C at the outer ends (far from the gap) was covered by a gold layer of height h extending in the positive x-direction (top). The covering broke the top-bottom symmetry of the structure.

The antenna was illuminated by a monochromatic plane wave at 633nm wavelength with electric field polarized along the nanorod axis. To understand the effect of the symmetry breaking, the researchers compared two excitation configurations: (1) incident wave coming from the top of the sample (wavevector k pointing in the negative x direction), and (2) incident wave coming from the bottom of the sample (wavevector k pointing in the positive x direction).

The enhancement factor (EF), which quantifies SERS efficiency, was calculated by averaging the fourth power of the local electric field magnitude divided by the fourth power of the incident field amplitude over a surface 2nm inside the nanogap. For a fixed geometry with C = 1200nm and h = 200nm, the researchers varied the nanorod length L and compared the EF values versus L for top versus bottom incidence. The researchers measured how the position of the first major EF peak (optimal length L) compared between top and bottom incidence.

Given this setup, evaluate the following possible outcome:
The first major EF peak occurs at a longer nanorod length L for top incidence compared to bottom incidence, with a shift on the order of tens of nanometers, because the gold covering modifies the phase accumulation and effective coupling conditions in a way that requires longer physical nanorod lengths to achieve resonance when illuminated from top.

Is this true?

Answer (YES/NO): NO